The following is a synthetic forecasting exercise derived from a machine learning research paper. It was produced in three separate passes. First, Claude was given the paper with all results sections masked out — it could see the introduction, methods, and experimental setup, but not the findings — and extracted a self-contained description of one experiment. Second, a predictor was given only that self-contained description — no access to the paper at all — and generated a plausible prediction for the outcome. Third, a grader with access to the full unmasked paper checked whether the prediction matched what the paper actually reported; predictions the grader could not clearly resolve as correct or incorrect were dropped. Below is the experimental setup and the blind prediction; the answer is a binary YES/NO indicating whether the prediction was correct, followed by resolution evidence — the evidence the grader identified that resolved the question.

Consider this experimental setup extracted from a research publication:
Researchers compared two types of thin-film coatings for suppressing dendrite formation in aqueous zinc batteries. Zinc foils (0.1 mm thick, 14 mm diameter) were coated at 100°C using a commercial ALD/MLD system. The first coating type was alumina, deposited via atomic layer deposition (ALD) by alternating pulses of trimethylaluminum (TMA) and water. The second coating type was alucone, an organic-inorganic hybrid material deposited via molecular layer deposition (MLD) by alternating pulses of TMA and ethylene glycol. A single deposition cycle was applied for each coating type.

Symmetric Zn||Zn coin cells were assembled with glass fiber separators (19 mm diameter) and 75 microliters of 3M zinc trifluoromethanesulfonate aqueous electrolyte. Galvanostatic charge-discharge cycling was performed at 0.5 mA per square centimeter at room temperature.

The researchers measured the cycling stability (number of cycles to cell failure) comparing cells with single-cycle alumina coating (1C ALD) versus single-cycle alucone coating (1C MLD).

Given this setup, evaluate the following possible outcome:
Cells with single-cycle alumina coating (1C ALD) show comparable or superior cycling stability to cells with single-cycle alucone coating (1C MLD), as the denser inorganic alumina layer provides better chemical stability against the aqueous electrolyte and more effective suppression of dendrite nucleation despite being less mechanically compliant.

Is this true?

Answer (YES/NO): NO